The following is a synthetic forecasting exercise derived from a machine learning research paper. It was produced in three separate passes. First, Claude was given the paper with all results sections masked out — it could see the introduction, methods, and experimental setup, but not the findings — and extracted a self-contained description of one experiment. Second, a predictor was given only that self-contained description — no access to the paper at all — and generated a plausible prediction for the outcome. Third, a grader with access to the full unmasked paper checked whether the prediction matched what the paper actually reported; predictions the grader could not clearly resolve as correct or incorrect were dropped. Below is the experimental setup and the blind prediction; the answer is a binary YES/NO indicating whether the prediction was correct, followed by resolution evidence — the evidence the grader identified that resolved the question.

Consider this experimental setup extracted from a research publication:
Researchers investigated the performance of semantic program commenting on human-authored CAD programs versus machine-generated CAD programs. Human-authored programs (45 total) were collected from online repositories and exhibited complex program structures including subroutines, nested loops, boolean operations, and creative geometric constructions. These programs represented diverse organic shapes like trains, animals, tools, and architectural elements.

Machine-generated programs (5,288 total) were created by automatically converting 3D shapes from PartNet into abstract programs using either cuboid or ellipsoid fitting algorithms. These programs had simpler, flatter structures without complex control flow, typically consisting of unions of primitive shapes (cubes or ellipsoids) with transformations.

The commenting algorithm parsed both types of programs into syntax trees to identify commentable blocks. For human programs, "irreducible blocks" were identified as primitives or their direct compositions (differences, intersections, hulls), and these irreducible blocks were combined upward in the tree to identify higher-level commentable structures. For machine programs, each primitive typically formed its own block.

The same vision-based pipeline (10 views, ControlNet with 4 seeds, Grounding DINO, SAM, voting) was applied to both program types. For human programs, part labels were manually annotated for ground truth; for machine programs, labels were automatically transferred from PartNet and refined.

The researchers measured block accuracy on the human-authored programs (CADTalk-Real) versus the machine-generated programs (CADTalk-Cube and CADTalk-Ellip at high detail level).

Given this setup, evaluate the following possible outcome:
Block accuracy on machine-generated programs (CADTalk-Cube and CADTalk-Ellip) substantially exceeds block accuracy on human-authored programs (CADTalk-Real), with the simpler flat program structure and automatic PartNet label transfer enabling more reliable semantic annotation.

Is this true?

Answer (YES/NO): YES